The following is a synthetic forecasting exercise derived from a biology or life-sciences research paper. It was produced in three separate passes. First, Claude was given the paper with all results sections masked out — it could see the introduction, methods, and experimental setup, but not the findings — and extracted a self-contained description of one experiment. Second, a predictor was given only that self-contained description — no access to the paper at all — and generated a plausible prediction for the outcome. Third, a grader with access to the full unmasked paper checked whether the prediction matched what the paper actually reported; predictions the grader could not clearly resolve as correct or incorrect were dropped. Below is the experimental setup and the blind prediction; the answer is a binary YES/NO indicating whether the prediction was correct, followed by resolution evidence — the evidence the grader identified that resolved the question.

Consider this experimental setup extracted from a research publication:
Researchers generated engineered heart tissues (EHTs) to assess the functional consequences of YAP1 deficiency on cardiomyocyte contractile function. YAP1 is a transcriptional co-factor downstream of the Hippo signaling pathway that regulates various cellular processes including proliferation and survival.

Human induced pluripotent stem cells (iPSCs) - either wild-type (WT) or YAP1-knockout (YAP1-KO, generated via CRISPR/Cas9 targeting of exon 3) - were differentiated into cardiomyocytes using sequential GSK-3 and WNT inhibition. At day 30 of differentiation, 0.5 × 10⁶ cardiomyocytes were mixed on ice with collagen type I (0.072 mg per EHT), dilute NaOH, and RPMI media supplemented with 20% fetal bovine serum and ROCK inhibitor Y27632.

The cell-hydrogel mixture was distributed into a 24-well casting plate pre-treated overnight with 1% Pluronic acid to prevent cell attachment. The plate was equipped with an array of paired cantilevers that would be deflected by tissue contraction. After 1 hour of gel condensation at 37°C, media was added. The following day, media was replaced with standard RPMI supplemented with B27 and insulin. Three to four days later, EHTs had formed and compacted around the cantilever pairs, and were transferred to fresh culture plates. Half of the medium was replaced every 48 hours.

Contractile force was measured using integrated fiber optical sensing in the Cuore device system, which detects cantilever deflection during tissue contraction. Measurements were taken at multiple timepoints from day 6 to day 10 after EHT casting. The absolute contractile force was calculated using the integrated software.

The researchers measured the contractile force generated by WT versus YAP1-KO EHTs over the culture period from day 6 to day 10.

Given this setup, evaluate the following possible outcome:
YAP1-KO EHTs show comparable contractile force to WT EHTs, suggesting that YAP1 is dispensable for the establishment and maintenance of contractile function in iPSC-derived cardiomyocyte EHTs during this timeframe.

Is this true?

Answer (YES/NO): NO